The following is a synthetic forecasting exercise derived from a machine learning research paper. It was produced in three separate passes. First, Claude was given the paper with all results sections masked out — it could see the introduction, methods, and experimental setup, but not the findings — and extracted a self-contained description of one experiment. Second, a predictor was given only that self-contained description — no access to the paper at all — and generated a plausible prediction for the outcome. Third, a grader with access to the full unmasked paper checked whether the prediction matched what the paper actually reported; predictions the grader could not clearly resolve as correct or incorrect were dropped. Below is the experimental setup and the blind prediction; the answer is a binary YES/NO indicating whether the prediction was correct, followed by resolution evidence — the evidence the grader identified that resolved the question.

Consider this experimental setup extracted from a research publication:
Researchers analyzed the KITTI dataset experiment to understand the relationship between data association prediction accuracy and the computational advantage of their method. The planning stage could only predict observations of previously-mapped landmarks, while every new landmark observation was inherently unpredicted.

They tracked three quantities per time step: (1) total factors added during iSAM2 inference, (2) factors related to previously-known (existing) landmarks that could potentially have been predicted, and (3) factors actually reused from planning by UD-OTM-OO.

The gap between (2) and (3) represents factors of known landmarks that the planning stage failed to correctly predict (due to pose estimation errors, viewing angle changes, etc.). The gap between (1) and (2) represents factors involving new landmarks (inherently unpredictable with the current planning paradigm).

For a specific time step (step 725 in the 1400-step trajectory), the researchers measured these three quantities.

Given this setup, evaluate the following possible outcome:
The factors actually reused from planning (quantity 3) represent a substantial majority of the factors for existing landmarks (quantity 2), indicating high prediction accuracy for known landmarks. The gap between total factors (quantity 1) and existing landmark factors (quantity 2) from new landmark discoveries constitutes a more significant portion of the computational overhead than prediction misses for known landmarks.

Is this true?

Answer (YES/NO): NO